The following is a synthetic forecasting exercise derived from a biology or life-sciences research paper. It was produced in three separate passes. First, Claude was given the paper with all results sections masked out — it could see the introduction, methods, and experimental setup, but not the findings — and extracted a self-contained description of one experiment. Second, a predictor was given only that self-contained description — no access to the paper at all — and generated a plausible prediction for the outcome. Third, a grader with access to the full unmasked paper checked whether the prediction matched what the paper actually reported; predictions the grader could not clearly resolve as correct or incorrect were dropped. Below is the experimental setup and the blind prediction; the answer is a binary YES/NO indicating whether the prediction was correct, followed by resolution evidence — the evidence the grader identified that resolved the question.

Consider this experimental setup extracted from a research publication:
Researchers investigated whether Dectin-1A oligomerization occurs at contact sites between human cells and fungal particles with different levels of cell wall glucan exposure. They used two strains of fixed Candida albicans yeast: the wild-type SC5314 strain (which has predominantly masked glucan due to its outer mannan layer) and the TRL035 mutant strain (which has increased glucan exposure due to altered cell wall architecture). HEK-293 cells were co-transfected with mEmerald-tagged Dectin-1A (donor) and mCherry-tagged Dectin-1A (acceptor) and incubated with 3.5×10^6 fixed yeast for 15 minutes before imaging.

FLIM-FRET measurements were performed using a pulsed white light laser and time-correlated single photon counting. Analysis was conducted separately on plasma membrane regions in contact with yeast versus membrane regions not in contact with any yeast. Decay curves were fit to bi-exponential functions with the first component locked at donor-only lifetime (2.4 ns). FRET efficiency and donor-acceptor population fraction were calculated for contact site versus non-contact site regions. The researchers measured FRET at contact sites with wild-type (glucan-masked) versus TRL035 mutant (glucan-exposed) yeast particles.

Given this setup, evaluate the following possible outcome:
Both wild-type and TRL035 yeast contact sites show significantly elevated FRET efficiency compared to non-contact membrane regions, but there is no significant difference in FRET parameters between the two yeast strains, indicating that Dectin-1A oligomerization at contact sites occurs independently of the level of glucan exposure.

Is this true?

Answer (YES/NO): NO